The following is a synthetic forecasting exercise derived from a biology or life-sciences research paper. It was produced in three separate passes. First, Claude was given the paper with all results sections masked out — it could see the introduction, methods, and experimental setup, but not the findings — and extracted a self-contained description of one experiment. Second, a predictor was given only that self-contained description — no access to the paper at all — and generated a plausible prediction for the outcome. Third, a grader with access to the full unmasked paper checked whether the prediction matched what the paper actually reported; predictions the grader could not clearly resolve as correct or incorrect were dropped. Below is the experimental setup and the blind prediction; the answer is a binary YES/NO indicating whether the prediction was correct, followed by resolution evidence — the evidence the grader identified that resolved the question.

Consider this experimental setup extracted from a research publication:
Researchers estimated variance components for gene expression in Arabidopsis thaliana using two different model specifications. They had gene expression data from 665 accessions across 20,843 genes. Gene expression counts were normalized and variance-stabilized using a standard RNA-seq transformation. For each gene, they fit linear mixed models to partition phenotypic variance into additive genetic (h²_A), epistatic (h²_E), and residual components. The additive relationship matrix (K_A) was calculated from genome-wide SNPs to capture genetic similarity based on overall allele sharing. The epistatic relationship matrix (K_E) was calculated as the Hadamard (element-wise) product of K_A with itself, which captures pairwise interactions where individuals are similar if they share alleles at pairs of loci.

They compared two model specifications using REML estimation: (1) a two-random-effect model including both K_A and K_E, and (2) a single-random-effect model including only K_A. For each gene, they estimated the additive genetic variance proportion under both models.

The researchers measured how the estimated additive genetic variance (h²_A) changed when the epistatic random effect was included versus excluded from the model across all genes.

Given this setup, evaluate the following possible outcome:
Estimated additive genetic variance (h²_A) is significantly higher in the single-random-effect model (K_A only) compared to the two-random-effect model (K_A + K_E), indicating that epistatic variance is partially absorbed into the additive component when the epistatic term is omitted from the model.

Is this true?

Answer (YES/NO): YES